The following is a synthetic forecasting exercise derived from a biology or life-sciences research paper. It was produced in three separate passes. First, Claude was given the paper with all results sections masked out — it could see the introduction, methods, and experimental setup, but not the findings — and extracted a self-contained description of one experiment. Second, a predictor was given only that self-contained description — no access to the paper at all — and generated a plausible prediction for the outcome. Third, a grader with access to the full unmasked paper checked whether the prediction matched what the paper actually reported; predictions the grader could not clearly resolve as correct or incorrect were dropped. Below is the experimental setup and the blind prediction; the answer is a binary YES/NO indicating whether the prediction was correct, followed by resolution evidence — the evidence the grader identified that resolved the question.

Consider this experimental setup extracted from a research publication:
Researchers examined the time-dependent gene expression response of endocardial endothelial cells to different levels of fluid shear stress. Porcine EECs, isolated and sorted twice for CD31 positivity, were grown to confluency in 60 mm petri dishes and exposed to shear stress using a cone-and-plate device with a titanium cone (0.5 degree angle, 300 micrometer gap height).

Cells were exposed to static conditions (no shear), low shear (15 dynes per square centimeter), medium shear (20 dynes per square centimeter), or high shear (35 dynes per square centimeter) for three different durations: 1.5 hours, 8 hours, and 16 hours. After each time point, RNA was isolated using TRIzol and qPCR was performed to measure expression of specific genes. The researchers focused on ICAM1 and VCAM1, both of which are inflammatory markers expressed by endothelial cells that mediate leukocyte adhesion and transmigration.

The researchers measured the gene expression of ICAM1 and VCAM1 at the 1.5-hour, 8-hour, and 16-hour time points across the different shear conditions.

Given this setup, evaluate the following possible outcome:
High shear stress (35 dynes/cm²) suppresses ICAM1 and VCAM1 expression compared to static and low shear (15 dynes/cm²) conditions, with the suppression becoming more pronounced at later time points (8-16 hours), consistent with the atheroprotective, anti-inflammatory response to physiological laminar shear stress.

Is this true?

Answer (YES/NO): NO